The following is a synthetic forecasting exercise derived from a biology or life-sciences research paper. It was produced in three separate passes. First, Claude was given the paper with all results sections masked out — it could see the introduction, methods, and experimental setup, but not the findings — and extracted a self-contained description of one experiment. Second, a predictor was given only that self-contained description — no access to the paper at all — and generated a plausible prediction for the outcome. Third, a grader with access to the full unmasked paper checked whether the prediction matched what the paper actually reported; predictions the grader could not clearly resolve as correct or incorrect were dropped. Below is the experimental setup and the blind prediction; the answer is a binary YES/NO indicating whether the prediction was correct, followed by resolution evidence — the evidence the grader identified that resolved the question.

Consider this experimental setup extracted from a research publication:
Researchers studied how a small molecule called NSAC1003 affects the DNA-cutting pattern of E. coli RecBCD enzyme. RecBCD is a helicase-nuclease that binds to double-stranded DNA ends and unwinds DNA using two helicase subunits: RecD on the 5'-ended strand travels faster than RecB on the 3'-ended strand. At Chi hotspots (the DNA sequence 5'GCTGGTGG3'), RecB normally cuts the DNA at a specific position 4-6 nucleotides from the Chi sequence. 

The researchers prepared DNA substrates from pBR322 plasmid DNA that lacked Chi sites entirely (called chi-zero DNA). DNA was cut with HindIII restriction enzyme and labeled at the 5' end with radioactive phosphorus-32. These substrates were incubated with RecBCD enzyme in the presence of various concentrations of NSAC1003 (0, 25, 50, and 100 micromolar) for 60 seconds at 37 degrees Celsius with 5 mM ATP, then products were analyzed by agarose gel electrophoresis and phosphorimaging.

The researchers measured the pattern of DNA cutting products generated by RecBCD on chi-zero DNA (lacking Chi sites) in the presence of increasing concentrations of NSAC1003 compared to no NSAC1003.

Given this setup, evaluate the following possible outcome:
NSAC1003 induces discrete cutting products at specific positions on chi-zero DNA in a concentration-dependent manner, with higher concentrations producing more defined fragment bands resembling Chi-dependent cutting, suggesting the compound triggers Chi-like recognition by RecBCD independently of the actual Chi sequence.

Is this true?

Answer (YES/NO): NO